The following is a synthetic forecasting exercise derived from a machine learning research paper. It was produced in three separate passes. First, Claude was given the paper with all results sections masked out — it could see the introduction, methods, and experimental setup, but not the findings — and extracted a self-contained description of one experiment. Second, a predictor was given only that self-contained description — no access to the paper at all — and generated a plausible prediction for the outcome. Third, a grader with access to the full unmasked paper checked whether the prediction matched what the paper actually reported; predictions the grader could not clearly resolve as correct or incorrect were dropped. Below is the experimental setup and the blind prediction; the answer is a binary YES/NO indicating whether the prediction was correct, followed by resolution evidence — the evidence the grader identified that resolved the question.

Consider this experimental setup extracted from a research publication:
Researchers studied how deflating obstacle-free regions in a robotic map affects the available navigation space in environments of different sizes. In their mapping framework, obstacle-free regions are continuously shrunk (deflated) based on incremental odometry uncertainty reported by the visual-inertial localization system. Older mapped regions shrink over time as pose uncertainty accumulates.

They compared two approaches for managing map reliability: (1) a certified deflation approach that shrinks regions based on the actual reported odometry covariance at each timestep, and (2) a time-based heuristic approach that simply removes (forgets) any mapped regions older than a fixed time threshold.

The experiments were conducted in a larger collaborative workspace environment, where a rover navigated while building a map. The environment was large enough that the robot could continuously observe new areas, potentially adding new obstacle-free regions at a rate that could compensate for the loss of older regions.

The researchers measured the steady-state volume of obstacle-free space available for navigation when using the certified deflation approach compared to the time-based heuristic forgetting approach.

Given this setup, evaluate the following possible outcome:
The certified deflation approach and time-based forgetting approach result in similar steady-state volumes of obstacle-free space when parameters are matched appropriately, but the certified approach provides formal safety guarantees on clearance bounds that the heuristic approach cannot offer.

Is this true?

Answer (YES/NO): YES